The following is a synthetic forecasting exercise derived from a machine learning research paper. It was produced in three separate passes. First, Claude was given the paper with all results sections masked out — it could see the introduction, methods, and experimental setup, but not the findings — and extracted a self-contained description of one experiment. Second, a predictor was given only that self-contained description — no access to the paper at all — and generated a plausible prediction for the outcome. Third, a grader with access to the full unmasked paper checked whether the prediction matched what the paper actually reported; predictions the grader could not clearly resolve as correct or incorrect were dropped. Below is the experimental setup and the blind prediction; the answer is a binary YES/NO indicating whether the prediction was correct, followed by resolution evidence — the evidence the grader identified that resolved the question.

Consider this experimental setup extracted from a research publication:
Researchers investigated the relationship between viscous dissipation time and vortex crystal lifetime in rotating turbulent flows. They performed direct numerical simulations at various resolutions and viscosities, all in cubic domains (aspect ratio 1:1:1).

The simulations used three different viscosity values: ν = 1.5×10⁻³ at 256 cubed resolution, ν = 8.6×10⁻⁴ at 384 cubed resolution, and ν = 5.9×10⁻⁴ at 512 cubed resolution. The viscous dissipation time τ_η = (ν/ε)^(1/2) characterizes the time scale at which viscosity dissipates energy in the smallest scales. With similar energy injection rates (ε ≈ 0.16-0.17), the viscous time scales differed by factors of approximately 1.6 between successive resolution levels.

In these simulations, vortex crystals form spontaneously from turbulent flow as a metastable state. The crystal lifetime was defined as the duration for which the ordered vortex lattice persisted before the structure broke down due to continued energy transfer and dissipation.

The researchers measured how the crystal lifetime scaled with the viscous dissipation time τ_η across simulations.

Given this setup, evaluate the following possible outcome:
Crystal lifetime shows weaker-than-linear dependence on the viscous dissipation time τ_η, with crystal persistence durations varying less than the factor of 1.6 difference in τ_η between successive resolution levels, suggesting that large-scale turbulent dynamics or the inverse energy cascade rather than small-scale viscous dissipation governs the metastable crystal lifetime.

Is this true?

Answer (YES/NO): NO